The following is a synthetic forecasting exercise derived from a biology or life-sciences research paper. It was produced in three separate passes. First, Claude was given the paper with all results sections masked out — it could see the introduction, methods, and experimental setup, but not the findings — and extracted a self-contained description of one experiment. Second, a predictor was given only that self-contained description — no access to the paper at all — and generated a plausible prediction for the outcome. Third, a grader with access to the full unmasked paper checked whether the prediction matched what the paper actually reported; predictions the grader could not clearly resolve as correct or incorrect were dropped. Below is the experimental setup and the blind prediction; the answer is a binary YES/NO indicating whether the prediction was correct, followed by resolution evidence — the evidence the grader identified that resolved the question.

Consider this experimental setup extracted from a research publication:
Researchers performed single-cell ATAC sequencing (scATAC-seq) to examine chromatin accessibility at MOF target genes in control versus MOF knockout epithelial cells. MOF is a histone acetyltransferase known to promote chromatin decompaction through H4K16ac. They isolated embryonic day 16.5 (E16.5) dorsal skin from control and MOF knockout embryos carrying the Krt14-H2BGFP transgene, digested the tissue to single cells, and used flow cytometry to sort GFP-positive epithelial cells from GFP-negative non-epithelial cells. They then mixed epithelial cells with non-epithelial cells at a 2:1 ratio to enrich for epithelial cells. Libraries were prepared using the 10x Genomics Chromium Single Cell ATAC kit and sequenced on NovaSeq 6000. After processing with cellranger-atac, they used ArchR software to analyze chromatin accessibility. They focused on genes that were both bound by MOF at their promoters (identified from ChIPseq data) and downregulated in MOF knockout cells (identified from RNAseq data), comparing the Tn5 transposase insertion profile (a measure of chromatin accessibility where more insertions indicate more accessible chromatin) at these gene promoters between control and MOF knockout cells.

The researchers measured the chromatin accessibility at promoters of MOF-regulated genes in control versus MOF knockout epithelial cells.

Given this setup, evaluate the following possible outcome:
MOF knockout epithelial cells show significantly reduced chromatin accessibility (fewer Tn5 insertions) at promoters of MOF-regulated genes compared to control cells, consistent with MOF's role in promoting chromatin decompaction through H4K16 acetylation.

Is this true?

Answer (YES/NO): YES